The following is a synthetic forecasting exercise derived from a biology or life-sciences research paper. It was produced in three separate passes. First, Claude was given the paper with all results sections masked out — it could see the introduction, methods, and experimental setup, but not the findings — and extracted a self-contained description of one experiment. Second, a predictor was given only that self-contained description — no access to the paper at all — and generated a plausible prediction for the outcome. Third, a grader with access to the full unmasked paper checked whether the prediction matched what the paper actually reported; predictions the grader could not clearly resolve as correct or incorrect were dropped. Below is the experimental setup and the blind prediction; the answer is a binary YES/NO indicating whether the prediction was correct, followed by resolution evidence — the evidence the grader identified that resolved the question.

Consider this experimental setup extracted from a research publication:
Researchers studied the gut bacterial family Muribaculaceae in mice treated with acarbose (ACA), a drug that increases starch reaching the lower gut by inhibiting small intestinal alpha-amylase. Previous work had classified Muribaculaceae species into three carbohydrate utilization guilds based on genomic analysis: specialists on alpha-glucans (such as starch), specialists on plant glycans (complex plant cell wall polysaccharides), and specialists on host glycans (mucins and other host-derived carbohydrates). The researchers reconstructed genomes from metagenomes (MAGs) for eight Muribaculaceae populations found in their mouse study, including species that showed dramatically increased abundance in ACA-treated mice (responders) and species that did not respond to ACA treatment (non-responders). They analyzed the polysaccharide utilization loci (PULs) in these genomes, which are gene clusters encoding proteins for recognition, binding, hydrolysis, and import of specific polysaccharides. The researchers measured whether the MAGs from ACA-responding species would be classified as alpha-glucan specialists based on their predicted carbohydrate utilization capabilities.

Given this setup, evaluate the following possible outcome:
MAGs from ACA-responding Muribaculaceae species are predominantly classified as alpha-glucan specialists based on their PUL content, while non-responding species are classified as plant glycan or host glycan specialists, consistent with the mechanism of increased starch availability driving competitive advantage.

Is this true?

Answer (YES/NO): YES